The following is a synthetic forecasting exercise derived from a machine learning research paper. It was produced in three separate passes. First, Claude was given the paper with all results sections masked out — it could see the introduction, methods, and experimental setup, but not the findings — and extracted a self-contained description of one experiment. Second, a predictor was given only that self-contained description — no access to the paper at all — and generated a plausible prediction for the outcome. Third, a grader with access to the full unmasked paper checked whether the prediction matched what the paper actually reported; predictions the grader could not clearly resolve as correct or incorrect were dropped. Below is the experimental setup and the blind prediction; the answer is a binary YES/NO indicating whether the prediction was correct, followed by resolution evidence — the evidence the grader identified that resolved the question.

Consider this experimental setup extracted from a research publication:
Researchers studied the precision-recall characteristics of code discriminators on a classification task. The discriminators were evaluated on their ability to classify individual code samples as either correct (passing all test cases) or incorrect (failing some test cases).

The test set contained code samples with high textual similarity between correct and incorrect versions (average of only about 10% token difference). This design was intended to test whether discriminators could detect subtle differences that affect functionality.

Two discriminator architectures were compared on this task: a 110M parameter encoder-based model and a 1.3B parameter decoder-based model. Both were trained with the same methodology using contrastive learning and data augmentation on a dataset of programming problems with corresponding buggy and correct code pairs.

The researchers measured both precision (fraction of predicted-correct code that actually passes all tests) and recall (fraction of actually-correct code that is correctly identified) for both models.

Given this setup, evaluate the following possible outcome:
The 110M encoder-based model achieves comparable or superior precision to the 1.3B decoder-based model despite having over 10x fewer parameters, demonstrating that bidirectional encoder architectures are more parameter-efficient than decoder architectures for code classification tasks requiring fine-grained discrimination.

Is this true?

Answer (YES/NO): NO